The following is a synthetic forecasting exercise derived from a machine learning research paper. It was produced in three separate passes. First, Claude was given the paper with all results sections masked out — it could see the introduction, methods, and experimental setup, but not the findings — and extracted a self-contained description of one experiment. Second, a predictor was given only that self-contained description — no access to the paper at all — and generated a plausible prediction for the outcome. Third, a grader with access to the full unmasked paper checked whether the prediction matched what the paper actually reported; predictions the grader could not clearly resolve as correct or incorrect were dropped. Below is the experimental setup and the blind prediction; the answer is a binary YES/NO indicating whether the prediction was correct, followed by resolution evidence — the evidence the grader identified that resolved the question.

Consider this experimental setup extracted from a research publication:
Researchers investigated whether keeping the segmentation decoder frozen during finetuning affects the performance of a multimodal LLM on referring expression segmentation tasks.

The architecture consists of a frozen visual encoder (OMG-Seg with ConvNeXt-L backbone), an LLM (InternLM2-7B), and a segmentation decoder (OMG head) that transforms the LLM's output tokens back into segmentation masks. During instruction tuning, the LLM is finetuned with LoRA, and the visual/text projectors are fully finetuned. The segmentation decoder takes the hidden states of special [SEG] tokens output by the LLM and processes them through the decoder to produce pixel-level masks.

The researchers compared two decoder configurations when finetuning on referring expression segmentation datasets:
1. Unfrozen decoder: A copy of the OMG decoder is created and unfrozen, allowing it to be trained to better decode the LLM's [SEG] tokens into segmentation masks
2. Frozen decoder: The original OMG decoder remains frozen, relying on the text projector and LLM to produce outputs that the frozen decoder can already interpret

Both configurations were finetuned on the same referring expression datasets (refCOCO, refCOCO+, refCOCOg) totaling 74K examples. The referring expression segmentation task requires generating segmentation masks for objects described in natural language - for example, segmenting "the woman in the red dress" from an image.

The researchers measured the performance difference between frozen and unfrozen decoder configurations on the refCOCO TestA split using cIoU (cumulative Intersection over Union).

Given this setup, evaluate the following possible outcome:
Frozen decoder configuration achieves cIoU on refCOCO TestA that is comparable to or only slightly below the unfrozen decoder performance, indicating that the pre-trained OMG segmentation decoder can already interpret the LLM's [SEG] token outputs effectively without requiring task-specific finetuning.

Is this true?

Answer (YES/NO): YES